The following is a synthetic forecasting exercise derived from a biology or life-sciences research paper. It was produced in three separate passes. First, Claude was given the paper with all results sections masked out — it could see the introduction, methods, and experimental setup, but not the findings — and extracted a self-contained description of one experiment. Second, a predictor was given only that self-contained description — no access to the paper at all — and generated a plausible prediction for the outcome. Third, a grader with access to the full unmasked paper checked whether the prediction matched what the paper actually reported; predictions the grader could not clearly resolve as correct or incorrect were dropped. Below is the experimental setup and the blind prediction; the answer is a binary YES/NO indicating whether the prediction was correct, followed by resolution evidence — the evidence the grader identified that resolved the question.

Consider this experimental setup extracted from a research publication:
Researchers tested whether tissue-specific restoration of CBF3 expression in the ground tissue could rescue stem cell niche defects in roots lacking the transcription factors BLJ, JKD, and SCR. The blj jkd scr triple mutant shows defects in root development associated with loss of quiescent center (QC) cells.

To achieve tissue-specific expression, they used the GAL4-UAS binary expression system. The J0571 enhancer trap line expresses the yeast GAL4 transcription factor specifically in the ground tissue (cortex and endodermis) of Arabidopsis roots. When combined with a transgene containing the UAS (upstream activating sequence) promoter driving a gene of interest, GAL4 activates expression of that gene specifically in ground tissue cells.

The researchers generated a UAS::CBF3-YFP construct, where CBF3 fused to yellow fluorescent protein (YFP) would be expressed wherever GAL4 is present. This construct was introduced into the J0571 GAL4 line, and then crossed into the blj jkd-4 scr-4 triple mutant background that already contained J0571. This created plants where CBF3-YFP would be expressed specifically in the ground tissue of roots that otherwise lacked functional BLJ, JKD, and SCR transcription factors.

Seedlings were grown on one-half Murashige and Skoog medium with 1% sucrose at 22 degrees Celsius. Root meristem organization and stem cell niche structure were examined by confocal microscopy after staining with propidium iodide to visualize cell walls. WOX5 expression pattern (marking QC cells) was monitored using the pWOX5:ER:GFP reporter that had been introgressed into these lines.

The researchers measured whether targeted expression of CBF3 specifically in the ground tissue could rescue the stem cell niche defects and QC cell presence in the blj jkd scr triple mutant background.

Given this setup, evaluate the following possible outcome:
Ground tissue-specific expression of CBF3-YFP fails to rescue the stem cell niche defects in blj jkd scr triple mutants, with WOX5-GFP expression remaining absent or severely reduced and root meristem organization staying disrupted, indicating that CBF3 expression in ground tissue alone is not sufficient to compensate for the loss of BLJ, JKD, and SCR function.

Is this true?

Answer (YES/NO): NO